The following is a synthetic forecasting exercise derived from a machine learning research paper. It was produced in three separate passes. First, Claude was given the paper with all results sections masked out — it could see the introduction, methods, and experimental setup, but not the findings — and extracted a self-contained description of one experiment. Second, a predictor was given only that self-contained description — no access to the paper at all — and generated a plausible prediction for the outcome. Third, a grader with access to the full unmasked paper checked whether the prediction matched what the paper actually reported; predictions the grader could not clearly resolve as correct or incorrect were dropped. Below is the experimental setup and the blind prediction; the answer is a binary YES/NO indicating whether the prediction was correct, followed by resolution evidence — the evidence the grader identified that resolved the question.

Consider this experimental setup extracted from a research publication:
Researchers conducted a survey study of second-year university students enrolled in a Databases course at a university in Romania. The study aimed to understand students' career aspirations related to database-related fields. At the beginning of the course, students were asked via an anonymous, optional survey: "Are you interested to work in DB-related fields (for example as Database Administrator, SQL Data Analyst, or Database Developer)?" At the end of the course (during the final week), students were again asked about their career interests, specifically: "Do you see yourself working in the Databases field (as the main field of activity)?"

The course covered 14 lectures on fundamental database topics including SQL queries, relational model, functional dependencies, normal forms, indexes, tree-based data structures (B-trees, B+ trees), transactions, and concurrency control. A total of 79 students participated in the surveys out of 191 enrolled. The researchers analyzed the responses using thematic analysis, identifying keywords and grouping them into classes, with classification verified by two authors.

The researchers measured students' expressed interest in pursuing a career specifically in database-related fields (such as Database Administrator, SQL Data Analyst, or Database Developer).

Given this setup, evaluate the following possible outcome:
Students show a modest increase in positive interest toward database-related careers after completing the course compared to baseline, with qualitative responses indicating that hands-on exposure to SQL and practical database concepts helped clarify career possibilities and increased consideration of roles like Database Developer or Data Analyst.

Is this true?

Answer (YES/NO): NO